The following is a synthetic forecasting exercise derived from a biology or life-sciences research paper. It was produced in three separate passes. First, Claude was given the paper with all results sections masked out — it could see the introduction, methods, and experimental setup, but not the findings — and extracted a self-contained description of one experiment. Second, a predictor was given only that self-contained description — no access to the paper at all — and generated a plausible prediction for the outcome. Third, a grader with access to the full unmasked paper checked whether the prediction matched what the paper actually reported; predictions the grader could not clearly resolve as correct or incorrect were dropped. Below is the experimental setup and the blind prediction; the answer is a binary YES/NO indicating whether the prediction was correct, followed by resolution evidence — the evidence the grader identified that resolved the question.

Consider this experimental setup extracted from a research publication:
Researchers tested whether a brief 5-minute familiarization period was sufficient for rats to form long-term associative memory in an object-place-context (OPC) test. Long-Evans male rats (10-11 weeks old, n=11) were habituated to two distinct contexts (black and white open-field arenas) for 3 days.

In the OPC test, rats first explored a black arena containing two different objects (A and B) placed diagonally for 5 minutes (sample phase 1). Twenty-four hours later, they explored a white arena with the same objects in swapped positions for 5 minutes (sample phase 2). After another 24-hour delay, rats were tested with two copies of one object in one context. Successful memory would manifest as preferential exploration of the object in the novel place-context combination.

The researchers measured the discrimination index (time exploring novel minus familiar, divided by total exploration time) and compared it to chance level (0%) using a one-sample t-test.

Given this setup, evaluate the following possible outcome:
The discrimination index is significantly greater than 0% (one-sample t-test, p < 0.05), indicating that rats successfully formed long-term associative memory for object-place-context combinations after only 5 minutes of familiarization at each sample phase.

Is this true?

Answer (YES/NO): NO